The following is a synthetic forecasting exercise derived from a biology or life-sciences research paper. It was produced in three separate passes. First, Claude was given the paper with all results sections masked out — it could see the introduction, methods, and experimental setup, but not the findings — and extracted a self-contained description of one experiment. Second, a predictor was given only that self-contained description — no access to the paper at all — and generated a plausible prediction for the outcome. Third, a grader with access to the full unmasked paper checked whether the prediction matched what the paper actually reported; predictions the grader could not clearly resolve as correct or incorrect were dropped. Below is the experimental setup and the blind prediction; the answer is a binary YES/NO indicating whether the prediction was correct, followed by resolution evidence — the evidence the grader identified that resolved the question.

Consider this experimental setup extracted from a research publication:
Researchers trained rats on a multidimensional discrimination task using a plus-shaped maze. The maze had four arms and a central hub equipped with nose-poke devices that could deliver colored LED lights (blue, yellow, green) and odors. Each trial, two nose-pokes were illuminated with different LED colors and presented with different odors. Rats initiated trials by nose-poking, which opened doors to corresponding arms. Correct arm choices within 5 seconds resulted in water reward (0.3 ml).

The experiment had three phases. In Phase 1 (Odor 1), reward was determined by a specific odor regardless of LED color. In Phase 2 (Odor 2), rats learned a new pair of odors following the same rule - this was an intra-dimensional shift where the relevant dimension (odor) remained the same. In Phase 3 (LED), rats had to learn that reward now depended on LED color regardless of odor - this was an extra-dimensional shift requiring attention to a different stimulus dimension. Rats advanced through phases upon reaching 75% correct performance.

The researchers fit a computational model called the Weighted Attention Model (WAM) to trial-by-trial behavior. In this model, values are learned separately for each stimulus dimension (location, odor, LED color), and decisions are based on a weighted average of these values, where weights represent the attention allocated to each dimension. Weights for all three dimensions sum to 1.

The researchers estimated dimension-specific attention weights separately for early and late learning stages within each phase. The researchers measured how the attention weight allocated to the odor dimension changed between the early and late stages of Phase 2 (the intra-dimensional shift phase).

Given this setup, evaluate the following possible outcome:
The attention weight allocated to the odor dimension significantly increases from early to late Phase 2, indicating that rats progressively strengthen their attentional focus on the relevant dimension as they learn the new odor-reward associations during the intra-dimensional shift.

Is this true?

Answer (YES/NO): NO